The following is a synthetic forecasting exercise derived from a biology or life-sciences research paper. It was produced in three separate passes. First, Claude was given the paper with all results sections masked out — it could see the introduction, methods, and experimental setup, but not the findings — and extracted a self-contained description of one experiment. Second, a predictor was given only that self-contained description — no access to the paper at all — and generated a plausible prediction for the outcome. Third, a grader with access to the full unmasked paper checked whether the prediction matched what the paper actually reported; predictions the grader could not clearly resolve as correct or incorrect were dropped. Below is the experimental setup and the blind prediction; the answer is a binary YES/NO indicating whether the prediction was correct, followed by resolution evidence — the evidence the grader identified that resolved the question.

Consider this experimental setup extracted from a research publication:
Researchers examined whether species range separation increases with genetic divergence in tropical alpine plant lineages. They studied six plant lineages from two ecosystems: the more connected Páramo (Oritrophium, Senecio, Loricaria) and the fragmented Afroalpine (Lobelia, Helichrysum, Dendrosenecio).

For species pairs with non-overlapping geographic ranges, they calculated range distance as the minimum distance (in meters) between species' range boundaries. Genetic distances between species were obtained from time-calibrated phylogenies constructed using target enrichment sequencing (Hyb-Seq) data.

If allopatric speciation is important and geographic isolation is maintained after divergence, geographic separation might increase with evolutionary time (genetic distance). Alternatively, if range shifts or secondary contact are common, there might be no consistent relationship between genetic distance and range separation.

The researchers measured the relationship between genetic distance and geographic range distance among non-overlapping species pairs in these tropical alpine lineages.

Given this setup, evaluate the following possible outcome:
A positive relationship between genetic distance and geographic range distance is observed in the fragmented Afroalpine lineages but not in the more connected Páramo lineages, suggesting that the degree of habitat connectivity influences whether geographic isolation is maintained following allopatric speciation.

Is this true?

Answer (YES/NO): NO